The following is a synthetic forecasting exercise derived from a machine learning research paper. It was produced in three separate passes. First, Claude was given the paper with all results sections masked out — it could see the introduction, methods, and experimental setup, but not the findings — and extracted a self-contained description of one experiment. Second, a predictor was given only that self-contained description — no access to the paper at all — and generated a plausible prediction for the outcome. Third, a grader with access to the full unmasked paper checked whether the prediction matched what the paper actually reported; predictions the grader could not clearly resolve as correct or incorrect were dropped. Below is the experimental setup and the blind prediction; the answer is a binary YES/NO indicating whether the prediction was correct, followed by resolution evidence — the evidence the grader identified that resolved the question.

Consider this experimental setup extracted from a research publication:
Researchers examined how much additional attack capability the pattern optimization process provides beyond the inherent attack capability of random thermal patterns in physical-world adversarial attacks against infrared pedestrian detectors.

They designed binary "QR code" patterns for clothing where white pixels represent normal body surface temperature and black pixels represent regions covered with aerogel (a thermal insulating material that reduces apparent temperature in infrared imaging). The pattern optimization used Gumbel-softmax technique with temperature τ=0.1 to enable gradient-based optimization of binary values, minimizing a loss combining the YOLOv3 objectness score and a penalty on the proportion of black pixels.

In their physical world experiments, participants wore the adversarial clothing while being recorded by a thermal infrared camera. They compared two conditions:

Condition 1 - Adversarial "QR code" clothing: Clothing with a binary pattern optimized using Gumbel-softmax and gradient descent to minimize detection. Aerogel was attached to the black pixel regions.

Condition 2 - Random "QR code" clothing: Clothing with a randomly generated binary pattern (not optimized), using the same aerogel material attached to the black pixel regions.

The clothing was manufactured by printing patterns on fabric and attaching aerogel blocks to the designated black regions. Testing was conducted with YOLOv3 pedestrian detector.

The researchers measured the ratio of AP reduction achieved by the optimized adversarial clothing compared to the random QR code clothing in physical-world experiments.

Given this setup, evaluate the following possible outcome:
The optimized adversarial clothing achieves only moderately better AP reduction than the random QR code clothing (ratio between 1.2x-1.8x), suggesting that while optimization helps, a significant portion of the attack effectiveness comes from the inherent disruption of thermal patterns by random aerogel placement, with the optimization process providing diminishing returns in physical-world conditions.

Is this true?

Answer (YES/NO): NO